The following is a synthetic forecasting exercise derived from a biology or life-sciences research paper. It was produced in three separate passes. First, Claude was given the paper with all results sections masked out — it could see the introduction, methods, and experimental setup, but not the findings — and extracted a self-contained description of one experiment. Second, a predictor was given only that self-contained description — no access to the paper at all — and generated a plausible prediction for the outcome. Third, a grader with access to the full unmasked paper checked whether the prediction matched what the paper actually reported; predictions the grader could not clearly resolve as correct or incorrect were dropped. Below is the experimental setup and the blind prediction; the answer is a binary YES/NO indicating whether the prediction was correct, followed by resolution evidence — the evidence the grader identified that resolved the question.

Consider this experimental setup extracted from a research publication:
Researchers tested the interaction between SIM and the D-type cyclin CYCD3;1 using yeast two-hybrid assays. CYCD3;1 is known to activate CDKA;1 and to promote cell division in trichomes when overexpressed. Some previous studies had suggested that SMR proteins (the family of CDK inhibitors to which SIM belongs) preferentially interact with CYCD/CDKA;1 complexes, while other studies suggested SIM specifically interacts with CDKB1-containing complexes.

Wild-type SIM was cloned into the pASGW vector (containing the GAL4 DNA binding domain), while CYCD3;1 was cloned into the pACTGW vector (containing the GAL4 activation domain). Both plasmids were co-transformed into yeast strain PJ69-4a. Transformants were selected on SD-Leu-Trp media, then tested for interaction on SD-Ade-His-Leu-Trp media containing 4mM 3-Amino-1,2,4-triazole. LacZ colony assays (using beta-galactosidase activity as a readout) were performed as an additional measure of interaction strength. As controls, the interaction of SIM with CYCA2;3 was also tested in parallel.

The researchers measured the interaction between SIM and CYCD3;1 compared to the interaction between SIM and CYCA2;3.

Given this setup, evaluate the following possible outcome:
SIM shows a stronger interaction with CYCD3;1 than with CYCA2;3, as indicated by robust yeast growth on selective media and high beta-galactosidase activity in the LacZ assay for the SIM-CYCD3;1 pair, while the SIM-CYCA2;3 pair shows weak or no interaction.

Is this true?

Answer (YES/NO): NO